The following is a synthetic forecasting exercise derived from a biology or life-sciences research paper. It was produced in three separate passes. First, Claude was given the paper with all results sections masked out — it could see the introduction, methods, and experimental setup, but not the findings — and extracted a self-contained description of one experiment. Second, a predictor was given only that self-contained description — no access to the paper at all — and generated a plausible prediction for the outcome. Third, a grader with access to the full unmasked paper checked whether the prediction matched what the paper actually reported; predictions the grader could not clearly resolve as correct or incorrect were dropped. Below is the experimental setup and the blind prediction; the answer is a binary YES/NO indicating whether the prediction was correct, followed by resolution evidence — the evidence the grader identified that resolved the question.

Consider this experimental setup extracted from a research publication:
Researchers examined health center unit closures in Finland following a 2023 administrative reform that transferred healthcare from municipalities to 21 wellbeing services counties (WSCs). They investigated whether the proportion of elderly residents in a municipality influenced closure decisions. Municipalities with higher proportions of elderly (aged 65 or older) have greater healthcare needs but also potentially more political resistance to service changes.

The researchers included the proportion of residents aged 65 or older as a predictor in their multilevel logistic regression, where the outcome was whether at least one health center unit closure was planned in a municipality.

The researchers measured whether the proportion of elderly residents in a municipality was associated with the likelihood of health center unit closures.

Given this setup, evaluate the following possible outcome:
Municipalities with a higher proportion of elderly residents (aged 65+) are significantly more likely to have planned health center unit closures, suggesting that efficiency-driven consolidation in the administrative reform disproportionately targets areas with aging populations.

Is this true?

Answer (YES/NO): NO